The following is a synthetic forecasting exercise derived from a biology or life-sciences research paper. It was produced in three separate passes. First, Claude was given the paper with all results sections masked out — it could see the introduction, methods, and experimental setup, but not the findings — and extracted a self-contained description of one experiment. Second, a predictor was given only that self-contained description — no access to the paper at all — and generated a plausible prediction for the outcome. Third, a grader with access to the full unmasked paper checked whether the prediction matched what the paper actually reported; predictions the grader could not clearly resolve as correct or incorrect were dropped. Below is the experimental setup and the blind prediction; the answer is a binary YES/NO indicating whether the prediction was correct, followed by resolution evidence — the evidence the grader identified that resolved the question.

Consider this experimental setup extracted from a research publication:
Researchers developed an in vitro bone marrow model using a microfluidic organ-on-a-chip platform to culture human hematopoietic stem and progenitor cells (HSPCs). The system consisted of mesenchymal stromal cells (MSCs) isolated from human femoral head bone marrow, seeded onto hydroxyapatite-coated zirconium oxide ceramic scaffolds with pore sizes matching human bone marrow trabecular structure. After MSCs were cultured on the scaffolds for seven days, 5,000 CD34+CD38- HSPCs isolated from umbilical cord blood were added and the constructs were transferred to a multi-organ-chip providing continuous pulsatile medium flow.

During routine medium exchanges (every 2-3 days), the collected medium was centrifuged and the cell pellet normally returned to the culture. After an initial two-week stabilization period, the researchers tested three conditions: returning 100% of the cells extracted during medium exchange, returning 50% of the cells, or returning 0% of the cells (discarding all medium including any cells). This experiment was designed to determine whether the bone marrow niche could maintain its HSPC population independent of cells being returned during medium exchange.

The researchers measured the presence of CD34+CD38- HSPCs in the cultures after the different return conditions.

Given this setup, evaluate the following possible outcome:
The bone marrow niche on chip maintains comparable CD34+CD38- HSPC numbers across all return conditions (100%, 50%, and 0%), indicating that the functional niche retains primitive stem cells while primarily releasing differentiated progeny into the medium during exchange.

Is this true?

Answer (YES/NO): YES